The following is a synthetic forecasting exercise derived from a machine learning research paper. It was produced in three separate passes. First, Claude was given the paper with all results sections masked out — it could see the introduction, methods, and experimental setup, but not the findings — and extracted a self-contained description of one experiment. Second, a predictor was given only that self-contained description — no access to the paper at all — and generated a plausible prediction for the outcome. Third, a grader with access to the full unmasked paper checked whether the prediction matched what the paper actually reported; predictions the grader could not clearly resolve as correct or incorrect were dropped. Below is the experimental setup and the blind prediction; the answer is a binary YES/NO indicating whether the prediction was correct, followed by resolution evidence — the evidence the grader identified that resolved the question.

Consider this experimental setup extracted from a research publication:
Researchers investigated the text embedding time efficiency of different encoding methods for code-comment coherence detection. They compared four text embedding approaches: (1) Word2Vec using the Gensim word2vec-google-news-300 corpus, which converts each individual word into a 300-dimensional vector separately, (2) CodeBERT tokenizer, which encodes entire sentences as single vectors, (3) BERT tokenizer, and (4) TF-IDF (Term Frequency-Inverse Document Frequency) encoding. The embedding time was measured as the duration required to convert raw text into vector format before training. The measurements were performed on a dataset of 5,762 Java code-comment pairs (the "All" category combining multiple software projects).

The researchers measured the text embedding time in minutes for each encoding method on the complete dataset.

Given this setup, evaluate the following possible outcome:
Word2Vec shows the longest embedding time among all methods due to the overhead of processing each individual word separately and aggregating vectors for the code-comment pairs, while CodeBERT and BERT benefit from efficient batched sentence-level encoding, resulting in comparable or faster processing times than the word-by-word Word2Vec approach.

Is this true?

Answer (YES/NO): YES